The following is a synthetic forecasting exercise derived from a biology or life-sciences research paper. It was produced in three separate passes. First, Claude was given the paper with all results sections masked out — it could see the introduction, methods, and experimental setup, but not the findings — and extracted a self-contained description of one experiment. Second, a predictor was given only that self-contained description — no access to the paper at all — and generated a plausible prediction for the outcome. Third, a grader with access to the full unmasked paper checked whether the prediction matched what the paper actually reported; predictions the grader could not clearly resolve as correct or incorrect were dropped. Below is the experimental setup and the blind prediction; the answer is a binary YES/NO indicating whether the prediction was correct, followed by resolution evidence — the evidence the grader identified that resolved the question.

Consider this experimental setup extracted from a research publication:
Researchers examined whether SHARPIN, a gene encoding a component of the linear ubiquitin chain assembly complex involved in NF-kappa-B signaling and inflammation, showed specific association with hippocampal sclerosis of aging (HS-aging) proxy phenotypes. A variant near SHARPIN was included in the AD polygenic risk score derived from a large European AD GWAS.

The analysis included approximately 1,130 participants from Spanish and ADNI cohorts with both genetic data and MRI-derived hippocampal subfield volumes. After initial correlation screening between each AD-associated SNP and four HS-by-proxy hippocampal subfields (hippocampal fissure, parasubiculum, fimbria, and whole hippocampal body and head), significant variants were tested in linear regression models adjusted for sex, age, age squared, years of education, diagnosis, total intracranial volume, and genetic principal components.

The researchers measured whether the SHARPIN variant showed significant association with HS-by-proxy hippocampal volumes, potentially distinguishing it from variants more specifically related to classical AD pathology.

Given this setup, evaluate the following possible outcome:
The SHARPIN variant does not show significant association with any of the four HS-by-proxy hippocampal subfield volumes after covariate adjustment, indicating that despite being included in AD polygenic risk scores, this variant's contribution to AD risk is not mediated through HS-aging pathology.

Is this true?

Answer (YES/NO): NO